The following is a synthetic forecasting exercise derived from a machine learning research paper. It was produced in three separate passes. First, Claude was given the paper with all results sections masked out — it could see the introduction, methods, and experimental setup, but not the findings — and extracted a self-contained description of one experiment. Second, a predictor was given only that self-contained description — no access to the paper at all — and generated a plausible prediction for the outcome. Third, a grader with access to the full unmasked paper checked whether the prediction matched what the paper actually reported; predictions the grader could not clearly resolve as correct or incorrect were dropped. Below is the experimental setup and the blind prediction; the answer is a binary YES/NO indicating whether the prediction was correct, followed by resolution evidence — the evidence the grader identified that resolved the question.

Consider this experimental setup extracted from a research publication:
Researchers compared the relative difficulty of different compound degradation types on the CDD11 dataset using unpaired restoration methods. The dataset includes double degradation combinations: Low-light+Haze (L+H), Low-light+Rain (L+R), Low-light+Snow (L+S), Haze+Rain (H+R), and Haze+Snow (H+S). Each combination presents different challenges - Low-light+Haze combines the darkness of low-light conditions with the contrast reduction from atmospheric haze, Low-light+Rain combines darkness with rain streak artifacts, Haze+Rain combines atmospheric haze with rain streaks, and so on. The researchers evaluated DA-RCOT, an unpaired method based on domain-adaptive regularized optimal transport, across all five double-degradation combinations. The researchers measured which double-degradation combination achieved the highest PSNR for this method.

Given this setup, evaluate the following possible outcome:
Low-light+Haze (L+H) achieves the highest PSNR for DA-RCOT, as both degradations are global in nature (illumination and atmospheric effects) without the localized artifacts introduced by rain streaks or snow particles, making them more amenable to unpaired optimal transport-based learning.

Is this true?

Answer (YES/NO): NO